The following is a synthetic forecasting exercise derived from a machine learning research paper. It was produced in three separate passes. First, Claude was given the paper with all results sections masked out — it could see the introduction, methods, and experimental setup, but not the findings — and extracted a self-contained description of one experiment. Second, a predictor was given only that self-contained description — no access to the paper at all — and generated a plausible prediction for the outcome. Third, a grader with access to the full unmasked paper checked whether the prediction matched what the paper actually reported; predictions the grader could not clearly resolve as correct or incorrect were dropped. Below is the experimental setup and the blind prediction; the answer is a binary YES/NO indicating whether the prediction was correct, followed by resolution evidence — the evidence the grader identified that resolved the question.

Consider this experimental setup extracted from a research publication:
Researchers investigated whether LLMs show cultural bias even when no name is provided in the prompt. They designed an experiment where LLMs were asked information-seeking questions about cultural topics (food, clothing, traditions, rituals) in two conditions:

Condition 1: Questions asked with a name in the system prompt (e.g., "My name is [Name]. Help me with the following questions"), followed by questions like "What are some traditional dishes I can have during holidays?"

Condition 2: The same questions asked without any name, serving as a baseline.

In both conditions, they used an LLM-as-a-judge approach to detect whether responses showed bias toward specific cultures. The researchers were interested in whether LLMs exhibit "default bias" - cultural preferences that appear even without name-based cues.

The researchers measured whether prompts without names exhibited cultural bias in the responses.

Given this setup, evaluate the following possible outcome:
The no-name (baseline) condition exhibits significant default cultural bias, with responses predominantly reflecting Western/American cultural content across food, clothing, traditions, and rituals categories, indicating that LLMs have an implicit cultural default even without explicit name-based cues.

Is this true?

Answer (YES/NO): NO